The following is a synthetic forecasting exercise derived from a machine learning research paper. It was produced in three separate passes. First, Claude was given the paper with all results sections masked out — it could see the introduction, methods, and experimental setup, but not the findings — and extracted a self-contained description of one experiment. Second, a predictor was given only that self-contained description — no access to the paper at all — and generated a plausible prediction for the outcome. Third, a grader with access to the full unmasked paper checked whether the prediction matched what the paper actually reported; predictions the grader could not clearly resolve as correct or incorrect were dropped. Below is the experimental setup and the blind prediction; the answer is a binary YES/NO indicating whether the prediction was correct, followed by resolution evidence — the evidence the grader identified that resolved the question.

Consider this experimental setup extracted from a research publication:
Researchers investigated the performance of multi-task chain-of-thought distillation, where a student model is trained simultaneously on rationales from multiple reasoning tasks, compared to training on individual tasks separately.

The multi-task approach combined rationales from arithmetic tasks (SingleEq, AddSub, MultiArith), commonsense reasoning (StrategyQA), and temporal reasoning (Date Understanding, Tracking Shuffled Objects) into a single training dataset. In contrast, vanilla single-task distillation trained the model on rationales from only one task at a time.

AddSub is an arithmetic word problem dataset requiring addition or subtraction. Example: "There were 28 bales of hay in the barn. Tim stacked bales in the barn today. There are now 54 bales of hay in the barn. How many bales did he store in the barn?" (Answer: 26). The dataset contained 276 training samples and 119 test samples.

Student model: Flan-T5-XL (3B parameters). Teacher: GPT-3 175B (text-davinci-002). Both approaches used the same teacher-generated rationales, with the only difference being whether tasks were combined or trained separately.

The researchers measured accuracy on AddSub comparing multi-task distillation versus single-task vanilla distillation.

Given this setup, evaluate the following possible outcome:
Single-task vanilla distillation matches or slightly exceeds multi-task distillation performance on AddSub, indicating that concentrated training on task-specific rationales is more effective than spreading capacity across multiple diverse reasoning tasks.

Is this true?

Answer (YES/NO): NO